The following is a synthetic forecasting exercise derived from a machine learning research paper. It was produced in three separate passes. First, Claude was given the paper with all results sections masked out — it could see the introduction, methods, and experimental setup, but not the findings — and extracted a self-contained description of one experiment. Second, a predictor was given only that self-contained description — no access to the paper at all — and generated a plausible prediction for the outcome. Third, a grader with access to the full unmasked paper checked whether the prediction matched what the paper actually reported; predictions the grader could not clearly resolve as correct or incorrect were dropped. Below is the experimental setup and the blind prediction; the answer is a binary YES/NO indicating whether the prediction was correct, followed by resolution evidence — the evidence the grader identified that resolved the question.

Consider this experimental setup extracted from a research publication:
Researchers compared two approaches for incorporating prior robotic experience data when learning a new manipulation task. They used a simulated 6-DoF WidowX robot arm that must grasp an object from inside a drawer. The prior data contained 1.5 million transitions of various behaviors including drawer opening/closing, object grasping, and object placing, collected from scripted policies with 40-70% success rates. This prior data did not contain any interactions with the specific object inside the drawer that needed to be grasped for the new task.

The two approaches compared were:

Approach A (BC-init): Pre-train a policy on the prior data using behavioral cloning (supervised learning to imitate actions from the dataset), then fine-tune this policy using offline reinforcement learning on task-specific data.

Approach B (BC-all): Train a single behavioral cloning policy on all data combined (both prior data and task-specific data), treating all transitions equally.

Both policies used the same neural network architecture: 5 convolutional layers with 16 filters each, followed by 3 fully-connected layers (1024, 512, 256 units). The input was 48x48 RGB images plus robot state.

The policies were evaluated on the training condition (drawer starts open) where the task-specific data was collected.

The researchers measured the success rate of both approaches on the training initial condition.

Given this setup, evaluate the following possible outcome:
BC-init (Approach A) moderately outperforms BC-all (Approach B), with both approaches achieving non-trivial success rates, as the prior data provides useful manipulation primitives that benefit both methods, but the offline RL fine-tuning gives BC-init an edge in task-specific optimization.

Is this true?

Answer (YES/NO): NO